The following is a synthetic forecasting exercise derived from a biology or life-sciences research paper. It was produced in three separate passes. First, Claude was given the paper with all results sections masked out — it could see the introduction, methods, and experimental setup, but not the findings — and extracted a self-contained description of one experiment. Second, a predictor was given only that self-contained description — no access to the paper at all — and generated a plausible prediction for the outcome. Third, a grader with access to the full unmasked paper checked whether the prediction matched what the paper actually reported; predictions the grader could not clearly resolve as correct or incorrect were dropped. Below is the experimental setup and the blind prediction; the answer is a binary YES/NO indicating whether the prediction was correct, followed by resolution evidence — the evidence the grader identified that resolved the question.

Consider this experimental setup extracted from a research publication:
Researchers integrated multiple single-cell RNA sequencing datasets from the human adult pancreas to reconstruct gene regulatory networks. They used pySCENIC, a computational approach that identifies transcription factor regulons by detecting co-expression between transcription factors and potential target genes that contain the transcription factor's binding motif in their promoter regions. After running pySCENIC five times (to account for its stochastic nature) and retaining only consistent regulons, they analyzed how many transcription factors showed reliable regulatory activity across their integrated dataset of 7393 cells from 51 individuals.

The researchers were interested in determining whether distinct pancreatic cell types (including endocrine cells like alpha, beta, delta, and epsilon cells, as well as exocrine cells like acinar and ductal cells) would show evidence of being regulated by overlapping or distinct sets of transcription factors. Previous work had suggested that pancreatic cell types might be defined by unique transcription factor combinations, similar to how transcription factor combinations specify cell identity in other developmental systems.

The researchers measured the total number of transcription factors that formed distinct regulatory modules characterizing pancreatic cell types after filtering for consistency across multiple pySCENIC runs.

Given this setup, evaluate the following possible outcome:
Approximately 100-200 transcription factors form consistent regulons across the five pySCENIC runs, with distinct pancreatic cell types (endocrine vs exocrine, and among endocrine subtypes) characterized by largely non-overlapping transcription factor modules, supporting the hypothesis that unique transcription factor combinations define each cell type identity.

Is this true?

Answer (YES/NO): NO